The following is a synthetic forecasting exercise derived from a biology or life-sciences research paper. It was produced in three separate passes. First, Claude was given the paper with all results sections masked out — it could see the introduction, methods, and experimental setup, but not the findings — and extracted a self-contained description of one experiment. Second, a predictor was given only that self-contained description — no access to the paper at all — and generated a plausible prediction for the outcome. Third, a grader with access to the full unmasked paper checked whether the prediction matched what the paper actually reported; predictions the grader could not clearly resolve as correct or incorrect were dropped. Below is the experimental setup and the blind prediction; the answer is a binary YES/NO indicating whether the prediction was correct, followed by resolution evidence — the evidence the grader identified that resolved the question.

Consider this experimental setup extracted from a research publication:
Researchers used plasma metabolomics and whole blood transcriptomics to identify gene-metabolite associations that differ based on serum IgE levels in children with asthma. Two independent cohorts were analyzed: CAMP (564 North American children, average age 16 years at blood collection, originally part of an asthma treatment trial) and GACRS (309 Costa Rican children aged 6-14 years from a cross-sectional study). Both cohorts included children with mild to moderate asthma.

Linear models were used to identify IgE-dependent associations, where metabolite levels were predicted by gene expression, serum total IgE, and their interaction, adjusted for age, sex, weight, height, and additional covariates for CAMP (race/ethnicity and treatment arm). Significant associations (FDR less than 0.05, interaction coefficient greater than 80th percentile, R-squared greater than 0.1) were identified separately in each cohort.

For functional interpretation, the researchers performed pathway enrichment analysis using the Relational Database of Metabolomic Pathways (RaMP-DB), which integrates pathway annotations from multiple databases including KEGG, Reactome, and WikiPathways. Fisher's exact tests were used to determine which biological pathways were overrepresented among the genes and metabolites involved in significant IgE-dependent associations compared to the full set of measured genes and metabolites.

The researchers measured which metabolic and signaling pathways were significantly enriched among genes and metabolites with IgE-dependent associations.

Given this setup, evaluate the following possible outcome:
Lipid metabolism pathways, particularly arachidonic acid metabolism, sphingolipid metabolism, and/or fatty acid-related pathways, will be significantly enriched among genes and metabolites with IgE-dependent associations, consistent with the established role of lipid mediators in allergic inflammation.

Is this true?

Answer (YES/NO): NO